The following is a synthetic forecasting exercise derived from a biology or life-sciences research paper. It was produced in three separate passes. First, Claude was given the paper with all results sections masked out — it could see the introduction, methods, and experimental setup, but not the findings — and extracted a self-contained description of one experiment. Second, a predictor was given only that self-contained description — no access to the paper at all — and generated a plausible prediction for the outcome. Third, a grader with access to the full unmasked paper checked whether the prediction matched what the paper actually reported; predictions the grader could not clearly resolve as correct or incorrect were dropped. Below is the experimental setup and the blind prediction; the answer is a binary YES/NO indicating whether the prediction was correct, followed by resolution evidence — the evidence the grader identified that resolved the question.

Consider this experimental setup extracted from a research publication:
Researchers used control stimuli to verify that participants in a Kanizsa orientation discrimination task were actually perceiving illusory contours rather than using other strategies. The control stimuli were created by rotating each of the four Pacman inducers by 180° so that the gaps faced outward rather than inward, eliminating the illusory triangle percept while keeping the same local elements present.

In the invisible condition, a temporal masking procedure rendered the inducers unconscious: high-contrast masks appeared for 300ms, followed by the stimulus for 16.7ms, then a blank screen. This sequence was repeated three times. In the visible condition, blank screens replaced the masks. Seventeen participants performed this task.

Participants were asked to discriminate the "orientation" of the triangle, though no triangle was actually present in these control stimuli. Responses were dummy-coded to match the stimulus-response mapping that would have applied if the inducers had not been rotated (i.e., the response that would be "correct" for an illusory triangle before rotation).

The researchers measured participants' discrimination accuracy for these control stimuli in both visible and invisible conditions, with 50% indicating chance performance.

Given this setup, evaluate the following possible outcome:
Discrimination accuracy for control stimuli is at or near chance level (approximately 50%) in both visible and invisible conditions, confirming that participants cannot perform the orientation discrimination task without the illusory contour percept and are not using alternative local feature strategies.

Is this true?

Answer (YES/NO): NO